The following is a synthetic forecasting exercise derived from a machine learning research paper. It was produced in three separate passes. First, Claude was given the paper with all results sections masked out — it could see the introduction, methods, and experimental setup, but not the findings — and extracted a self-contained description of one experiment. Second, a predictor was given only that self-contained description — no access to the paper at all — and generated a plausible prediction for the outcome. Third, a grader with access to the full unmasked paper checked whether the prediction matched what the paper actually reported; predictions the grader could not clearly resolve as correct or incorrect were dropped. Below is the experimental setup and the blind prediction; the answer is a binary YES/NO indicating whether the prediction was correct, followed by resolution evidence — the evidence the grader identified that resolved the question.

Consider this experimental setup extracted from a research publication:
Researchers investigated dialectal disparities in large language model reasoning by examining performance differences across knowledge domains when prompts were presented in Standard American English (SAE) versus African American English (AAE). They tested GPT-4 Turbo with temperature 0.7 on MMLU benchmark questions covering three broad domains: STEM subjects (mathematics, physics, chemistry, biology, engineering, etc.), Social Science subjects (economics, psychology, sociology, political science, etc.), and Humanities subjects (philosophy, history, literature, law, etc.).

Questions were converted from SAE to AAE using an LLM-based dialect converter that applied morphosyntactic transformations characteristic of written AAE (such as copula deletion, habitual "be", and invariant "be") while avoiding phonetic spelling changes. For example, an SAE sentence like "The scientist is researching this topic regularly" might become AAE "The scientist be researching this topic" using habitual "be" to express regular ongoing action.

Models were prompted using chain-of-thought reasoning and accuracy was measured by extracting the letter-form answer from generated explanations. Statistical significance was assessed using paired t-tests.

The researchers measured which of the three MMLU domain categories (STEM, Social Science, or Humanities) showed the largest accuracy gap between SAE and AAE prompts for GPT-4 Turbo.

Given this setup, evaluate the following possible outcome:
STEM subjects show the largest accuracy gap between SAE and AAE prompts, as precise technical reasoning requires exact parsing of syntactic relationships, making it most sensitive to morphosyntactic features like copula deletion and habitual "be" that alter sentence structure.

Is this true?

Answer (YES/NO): NO